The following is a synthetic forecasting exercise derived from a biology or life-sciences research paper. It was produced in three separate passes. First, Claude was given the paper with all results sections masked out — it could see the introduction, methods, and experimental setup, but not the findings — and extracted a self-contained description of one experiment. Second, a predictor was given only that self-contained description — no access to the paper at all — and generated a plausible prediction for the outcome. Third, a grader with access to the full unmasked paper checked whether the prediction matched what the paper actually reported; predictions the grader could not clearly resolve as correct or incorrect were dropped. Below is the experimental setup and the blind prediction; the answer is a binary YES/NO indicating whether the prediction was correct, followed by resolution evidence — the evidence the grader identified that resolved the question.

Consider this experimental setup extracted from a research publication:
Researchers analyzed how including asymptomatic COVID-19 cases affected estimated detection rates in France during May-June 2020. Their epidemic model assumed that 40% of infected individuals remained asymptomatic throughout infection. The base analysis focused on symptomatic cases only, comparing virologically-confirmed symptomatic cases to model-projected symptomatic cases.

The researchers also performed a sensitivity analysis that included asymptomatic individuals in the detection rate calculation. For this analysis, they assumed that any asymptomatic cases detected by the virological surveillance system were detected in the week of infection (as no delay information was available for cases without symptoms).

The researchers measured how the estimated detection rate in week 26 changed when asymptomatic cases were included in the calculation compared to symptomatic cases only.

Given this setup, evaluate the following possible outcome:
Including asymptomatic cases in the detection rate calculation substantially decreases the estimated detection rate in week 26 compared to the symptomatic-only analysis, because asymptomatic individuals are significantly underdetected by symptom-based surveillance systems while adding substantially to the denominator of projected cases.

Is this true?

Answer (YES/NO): NO